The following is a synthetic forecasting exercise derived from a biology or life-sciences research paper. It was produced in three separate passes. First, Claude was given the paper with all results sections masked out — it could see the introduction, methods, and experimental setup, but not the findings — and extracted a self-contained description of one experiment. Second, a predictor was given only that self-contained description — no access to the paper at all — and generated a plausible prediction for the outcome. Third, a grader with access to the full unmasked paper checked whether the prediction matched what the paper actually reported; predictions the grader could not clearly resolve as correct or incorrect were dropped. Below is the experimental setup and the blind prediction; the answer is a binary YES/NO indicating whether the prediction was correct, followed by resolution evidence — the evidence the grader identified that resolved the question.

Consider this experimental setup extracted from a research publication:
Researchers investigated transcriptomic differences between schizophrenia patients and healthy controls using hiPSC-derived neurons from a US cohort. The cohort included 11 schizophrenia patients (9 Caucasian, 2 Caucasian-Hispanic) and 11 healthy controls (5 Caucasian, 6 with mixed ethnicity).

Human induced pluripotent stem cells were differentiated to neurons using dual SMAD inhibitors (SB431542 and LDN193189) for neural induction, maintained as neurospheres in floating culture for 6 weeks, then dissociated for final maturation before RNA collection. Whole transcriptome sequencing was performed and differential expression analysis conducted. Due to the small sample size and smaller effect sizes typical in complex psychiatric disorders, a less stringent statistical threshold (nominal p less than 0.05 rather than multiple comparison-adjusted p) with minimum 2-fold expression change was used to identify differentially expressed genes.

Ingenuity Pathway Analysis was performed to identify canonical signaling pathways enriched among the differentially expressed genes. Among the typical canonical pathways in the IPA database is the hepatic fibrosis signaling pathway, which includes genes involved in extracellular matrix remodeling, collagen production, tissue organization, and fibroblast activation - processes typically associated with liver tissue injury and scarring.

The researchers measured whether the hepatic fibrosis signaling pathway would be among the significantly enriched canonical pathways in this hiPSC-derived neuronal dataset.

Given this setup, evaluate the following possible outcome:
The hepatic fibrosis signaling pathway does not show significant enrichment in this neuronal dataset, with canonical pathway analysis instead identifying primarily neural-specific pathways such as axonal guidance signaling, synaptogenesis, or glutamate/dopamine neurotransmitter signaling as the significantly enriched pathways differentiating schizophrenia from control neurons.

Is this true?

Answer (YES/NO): NO